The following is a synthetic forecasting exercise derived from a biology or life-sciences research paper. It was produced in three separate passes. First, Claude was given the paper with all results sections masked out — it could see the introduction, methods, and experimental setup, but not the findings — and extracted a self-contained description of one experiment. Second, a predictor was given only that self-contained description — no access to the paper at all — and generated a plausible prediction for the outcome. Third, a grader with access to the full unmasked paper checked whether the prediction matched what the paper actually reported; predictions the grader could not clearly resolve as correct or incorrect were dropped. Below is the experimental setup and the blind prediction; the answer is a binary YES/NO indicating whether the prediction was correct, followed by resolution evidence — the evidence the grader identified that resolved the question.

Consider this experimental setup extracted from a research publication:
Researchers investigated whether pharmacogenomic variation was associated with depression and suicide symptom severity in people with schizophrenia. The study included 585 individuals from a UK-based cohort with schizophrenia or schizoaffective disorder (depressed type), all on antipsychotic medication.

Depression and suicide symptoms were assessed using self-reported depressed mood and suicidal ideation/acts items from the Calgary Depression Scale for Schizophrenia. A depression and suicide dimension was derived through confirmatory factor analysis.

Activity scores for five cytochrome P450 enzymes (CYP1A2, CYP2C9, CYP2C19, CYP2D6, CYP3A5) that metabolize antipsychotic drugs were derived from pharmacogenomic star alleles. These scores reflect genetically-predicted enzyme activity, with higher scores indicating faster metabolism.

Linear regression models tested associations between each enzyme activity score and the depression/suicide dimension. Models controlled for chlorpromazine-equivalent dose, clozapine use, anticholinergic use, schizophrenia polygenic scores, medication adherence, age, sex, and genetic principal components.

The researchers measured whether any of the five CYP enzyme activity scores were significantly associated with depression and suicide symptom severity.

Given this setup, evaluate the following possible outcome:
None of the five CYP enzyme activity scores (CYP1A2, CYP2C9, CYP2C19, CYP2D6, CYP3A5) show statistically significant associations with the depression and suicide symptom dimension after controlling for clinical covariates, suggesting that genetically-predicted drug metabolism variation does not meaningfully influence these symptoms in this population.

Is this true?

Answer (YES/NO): YES